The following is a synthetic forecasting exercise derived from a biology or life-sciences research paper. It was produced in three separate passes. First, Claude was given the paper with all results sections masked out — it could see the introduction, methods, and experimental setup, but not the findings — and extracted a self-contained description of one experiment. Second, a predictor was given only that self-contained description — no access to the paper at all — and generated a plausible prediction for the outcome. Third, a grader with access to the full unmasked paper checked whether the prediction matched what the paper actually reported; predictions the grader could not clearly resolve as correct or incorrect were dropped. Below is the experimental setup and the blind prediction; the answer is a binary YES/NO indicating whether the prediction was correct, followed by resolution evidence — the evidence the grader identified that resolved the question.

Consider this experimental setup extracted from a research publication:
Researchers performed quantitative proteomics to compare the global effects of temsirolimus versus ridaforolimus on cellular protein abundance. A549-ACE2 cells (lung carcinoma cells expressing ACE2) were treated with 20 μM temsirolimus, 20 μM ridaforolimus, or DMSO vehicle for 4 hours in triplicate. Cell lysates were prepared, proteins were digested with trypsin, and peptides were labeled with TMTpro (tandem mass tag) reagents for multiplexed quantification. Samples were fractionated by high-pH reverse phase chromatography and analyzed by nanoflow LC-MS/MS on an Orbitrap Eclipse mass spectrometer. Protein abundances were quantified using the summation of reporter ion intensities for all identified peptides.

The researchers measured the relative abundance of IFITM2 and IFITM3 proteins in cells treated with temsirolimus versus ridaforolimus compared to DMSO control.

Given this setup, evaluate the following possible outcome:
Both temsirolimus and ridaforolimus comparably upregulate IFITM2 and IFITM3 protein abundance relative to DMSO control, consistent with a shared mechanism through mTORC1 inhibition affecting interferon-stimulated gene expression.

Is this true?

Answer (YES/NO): NO